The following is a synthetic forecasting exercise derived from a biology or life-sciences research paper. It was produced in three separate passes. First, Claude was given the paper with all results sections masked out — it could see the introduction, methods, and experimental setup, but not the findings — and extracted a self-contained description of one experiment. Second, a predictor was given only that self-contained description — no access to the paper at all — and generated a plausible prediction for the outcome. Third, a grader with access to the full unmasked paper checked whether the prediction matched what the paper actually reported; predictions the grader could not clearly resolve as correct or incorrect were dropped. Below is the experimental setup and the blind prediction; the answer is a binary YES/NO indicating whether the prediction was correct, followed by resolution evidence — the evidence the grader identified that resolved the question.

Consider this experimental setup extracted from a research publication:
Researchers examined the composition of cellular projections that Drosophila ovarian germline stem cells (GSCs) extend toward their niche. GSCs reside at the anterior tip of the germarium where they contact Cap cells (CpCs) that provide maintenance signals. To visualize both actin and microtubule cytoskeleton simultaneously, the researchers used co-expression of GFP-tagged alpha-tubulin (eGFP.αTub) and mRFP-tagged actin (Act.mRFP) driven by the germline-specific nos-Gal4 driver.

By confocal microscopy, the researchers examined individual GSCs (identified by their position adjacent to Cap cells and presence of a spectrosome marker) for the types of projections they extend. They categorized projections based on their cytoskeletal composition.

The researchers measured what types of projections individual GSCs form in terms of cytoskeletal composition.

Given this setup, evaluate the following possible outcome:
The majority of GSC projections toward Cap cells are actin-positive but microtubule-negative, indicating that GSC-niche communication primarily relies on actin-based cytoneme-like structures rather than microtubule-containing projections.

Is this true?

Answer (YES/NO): NO